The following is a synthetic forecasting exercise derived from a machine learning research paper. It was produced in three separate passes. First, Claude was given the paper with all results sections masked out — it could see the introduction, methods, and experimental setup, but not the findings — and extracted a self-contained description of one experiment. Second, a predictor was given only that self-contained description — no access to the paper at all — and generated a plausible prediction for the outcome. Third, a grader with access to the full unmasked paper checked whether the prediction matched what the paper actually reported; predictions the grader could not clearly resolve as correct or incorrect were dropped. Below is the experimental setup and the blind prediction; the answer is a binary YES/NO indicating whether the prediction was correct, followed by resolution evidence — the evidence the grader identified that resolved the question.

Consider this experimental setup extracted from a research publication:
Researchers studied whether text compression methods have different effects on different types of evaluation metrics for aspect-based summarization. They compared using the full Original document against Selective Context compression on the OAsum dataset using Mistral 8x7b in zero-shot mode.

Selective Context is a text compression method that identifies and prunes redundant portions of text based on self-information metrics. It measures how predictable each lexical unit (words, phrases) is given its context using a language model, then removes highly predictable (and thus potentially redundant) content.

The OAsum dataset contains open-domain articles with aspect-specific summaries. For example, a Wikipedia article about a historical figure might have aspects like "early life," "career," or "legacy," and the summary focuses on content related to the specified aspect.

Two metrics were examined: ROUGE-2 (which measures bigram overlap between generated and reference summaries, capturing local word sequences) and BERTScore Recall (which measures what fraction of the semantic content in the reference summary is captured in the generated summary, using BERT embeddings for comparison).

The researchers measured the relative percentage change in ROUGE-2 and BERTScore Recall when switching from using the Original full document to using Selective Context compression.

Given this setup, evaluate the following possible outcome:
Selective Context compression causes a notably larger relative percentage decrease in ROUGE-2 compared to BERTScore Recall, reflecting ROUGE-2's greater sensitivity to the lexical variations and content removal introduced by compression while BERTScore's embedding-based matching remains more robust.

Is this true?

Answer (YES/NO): YES